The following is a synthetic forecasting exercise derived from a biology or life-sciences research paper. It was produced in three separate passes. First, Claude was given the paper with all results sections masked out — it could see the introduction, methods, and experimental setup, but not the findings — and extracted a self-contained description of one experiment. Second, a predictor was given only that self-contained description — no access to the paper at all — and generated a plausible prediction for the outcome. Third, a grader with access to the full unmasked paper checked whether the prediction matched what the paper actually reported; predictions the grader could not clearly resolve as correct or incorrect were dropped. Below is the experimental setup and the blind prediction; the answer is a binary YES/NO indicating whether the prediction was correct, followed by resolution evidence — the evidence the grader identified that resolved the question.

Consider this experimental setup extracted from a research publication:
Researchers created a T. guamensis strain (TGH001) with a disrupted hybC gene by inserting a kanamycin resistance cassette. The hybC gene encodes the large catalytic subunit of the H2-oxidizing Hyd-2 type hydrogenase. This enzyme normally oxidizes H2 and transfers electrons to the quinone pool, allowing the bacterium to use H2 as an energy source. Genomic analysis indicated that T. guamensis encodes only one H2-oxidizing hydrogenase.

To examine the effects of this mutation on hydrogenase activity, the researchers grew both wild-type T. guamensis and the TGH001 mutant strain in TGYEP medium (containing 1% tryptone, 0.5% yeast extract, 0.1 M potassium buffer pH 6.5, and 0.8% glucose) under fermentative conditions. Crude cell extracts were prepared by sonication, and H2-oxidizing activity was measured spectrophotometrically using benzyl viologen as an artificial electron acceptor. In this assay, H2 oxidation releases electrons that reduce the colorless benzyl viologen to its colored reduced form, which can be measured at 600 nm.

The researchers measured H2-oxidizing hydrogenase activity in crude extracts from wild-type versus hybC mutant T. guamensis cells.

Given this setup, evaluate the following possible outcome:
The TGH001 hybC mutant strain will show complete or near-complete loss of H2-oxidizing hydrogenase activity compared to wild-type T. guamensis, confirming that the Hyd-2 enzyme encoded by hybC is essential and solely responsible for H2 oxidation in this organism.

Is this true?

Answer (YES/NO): YES